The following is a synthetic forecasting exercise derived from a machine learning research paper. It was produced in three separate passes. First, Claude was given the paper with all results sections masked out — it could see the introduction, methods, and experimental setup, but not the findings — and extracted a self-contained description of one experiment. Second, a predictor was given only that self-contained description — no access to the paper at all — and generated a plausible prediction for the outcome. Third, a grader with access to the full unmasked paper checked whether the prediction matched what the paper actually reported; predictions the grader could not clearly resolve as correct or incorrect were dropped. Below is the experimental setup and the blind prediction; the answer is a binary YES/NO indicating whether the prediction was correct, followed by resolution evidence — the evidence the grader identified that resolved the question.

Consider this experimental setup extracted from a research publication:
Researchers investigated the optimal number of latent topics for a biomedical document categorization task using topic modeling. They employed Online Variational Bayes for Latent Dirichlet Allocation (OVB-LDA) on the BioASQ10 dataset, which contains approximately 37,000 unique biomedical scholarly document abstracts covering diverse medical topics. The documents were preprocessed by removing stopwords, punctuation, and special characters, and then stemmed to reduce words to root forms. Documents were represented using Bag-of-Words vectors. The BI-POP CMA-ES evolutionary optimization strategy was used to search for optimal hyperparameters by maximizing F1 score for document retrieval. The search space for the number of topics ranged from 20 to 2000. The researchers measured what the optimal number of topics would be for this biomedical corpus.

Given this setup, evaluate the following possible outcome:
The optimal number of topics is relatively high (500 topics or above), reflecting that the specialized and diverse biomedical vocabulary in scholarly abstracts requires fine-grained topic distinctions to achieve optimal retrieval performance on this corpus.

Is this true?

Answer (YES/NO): YES